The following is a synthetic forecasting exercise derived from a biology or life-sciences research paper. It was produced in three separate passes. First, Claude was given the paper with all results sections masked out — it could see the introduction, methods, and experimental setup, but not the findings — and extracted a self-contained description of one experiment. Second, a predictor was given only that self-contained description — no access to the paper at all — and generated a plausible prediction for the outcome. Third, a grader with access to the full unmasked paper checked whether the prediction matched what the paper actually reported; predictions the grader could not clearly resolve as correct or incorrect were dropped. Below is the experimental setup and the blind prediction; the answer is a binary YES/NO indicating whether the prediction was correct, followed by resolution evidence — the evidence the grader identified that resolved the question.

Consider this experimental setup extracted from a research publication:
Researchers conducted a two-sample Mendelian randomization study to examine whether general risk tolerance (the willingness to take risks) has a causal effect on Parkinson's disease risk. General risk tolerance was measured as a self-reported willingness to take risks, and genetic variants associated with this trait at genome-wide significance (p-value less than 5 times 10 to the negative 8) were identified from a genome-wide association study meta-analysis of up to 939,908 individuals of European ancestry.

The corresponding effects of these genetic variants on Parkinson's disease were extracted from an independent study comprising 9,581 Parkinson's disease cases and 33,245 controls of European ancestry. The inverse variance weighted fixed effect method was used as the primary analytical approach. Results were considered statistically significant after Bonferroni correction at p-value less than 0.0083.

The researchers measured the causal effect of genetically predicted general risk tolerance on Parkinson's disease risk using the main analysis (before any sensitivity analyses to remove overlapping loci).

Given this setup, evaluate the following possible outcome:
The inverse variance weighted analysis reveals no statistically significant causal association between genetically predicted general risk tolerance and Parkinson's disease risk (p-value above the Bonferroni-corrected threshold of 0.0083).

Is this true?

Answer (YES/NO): YES